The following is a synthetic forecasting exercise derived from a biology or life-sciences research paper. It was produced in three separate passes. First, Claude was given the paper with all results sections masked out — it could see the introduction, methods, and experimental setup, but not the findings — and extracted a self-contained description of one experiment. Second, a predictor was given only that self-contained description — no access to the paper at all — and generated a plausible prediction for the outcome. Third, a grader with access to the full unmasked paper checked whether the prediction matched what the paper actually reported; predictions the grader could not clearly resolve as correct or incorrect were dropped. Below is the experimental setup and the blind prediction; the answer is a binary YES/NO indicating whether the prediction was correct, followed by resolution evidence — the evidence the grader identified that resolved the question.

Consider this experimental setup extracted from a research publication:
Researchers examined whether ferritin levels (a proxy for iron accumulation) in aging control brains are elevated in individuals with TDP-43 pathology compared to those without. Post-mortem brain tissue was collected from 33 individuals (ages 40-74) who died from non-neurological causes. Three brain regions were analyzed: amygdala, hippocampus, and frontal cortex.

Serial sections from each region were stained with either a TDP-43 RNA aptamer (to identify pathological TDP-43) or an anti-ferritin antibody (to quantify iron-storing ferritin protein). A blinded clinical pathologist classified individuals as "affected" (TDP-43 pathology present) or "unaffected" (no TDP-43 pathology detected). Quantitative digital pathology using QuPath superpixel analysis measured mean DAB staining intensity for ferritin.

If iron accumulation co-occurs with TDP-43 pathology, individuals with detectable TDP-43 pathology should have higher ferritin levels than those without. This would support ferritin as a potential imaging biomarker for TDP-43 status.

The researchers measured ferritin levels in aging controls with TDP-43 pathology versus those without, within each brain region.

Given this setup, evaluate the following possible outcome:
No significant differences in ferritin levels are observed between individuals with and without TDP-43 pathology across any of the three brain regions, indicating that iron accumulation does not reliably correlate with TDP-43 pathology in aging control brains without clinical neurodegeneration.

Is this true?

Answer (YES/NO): NO